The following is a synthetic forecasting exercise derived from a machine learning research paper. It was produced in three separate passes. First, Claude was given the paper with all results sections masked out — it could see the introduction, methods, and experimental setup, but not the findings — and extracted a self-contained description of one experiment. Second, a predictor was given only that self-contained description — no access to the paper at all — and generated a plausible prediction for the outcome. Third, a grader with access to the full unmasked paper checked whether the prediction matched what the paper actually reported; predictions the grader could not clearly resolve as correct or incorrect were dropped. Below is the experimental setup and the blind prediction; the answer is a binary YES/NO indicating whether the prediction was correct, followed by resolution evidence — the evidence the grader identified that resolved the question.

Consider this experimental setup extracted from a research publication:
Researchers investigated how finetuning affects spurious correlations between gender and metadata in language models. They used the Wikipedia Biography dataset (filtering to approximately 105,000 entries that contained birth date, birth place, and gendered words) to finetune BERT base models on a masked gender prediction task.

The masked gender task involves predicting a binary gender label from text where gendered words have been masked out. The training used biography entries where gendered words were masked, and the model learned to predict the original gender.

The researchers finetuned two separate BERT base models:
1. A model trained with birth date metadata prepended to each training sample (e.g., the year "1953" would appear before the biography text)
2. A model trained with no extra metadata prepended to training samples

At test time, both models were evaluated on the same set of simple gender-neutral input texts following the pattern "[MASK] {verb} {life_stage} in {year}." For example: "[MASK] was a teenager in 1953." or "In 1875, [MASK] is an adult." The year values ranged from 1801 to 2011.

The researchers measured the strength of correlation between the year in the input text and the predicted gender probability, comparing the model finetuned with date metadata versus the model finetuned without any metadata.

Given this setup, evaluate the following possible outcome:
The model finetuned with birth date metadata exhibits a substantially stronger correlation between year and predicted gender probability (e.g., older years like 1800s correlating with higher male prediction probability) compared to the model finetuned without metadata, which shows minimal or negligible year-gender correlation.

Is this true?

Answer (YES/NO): NO